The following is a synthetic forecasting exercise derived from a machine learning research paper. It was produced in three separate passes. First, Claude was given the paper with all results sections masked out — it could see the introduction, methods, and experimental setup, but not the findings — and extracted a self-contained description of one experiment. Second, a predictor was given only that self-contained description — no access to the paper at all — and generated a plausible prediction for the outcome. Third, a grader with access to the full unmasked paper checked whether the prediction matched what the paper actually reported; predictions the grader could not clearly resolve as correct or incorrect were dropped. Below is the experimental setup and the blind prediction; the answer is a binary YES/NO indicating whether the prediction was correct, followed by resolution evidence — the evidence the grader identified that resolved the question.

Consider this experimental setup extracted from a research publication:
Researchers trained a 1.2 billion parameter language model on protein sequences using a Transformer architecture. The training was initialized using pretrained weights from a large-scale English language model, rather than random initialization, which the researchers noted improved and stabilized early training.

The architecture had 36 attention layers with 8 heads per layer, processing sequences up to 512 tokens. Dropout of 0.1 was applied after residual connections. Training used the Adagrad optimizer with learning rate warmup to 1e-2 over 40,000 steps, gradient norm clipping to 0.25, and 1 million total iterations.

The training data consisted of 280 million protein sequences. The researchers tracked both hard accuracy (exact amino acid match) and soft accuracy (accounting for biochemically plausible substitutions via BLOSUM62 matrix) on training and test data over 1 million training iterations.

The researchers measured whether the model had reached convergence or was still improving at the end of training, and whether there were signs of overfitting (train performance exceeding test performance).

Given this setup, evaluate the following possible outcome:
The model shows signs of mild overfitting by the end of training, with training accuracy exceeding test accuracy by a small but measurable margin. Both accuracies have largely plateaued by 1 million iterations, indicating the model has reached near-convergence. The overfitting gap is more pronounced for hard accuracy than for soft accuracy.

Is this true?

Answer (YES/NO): NO